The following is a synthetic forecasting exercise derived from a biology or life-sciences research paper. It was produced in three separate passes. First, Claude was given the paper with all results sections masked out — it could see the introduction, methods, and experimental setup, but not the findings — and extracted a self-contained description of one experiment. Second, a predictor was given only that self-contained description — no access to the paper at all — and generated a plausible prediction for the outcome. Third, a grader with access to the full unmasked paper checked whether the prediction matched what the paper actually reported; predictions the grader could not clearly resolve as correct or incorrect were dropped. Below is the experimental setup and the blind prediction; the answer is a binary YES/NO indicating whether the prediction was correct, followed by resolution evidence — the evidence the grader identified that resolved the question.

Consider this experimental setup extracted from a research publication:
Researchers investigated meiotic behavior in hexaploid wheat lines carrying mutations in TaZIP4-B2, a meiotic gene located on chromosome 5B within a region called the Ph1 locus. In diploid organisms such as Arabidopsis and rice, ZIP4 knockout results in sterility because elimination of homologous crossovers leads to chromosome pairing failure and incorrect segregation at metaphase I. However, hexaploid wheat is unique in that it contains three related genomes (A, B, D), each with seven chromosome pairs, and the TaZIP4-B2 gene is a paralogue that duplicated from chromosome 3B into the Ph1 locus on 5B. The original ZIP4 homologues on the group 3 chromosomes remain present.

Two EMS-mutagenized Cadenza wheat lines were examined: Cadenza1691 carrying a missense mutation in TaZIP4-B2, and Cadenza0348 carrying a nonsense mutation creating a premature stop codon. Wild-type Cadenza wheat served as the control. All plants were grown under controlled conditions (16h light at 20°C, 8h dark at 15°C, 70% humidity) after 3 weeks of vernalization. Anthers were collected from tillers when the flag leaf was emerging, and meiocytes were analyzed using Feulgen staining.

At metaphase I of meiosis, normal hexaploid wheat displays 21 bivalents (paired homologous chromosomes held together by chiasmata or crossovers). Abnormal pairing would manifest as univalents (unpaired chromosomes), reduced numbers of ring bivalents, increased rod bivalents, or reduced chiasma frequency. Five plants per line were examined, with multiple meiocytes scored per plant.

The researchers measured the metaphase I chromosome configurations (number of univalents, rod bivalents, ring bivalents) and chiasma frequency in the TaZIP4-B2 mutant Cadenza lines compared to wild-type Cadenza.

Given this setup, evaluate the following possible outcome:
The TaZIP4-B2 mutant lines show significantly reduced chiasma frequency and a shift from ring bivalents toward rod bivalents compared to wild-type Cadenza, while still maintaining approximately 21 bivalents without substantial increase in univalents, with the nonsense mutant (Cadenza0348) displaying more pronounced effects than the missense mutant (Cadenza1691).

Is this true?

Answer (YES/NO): NO